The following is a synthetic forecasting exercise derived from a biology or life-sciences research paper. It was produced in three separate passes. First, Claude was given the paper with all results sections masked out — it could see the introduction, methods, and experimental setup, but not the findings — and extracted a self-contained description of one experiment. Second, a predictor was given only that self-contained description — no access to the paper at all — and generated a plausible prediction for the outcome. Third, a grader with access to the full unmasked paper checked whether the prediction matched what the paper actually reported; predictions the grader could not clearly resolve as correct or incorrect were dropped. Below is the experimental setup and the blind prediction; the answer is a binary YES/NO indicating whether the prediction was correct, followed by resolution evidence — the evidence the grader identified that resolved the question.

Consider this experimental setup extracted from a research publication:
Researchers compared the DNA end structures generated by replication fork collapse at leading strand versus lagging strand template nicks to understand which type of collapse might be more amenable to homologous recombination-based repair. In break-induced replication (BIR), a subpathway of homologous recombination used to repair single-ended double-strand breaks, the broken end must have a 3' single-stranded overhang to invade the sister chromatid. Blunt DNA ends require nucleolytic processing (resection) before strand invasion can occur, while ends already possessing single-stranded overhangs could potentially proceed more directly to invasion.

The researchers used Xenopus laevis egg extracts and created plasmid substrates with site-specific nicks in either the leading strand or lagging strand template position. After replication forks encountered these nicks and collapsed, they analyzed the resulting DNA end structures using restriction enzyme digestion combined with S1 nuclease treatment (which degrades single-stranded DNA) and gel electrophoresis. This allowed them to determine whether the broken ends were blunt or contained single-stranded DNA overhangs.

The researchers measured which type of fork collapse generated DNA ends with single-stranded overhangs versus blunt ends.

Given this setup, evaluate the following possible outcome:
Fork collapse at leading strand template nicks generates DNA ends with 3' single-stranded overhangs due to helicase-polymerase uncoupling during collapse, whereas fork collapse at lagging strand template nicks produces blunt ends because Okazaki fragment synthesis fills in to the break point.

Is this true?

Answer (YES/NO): NO